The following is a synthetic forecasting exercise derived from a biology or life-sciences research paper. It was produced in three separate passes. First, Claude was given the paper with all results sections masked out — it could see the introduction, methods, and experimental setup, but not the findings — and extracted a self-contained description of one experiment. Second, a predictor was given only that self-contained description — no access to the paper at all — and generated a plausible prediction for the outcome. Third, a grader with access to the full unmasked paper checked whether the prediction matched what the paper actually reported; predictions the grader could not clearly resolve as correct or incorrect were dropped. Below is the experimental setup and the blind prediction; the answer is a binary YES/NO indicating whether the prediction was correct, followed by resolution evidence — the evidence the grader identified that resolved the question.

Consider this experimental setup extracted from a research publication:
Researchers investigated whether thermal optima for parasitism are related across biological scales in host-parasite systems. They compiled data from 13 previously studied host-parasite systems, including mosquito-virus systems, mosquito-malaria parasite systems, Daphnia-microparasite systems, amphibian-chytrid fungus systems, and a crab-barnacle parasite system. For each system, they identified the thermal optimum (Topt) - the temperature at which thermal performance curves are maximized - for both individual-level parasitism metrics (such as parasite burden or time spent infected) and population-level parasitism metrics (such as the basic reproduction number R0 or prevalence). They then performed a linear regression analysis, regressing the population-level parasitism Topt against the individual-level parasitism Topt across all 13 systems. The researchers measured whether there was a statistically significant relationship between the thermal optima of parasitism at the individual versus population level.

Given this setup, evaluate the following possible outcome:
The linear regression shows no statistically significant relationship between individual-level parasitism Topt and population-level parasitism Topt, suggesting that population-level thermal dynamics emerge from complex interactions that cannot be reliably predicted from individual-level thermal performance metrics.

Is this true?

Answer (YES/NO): NO